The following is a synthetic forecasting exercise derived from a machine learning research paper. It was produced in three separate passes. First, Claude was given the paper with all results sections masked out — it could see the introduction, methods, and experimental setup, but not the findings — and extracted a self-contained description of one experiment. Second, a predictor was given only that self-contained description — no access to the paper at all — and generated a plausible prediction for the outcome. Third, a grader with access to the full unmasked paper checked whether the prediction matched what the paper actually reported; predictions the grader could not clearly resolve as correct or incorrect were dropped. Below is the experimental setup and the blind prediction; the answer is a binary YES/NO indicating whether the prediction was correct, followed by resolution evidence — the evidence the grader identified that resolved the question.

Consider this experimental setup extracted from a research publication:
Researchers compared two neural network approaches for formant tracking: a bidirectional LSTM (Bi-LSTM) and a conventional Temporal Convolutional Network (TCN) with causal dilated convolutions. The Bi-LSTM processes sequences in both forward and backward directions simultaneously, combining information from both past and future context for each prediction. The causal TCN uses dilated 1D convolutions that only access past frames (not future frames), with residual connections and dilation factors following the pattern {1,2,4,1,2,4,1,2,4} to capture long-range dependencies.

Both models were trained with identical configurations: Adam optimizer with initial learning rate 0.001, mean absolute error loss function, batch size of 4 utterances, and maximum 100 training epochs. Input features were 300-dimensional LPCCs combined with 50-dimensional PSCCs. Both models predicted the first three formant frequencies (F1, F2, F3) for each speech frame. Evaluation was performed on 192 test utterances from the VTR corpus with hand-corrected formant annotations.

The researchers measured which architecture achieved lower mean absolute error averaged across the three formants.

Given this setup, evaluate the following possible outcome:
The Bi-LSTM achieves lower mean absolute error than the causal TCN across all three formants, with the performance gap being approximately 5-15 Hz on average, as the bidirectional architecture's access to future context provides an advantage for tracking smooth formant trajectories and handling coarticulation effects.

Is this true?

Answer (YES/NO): NO